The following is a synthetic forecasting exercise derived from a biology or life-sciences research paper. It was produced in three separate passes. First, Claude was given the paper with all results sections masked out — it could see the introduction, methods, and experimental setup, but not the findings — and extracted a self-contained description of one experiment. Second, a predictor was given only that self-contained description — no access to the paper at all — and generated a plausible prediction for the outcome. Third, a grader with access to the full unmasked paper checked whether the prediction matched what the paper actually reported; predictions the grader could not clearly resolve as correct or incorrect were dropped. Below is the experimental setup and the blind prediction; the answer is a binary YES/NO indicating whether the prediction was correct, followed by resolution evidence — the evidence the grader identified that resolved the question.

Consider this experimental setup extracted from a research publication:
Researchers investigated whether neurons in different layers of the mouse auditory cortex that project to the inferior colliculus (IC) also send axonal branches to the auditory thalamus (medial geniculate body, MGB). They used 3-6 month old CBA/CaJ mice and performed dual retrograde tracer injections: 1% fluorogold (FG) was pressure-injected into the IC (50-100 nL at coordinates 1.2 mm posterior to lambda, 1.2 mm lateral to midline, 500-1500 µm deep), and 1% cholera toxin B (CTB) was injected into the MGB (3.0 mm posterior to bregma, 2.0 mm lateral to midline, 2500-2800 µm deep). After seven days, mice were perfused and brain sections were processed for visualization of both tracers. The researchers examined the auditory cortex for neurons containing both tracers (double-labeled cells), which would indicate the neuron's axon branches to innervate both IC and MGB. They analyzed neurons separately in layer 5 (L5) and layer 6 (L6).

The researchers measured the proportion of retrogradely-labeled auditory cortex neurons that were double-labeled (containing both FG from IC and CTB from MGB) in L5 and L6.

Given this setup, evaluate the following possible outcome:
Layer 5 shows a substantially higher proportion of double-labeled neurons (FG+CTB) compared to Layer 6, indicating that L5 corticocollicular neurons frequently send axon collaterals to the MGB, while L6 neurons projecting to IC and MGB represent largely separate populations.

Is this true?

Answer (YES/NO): NO